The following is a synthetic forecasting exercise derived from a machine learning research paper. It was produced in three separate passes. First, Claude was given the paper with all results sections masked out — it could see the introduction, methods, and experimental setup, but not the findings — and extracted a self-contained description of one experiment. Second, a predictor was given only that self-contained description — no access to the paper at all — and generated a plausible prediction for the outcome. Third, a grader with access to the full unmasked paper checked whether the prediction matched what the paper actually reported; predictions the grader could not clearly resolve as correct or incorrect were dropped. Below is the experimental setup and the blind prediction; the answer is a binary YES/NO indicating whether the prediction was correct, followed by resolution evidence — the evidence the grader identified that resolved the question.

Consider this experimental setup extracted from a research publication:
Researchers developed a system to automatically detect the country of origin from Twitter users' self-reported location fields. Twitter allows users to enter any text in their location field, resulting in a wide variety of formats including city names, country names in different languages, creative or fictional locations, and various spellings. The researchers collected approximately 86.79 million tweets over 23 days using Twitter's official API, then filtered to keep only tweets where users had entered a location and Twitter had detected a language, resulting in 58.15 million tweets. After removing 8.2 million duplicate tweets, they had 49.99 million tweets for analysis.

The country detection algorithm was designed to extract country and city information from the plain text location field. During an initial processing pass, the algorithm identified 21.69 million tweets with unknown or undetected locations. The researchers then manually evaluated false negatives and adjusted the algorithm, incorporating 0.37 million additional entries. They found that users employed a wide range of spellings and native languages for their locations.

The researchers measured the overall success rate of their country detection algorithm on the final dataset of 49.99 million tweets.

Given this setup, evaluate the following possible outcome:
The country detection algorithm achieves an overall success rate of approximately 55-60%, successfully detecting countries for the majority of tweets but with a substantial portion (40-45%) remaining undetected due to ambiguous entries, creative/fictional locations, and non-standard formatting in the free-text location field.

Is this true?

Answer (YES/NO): NO